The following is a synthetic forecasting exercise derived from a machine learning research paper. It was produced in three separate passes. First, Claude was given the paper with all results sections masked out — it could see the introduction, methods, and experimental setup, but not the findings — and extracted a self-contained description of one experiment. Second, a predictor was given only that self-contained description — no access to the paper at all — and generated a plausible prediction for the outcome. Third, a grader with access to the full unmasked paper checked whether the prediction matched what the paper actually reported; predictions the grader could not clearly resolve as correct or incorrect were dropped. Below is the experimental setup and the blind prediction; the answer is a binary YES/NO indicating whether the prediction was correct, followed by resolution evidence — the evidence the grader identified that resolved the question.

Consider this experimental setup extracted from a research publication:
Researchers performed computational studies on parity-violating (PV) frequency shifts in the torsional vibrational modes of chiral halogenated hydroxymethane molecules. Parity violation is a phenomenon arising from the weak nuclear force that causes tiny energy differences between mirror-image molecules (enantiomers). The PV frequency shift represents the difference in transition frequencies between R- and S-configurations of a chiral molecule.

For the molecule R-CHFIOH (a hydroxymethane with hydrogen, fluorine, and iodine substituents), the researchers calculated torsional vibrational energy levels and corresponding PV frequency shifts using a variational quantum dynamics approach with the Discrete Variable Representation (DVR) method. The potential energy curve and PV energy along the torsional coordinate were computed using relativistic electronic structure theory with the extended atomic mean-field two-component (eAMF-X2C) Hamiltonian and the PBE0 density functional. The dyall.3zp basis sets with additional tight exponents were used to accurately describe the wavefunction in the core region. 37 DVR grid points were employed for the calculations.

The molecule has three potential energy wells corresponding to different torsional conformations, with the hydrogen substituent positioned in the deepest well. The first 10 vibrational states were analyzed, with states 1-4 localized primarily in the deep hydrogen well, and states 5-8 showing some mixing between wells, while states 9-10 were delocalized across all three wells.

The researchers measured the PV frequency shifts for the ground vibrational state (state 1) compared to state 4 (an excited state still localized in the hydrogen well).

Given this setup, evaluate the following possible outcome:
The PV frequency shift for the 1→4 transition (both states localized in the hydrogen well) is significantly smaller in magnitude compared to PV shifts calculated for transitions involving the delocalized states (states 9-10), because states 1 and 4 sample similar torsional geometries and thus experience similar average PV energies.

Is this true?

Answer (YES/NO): NO